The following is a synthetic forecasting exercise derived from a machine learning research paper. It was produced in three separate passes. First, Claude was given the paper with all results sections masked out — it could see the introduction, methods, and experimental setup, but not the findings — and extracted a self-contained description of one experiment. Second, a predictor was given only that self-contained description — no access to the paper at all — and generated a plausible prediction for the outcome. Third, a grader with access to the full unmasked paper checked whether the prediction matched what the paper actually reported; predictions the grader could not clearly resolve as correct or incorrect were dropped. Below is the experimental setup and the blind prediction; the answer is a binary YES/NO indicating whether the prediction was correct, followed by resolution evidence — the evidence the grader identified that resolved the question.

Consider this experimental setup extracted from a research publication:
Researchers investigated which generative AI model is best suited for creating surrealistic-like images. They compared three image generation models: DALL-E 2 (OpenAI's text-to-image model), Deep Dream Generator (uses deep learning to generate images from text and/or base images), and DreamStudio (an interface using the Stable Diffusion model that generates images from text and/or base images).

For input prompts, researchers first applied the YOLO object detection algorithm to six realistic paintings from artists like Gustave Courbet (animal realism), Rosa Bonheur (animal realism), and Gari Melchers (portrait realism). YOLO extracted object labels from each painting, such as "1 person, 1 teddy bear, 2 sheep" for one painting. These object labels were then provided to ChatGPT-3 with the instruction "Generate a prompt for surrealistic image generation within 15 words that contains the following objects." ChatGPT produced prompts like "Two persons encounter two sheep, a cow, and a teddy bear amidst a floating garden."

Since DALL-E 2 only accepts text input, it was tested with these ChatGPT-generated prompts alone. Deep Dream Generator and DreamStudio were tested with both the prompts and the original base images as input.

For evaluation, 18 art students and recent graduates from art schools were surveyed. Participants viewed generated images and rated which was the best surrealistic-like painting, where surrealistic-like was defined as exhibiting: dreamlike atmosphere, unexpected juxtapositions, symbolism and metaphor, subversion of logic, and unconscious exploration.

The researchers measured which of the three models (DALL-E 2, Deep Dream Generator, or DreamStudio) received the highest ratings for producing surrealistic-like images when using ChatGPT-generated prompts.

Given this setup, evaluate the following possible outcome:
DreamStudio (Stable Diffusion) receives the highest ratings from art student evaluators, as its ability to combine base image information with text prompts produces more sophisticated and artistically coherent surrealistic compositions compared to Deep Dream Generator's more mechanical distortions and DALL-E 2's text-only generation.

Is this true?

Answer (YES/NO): NO